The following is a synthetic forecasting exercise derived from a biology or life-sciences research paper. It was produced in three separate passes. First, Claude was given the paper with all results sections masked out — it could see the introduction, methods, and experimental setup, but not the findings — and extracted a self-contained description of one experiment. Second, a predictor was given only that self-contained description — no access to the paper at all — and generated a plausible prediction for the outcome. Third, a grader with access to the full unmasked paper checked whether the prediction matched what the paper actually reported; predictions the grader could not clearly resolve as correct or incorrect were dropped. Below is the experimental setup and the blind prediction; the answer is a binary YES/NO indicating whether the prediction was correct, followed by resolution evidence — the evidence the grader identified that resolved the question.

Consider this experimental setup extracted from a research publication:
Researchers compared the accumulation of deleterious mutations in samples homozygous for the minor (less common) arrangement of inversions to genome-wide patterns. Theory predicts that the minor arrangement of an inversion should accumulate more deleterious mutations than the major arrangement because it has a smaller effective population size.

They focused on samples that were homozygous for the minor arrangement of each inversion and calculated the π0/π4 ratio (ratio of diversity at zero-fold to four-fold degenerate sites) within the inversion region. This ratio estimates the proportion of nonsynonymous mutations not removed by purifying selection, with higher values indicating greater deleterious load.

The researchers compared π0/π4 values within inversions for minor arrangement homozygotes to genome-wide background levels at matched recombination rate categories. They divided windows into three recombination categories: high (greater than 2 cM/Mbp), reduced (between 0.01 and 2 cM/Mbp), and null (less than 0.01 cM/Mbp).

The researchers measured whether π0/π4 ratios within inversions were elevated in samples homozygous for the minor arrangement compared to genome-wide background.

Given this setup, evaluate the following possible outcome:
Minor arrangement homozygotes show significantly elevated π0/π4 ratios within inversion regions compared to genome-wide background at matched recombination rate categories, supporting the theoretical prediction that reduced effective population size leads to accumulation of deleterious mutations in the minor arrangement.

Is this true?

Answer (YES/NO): NO